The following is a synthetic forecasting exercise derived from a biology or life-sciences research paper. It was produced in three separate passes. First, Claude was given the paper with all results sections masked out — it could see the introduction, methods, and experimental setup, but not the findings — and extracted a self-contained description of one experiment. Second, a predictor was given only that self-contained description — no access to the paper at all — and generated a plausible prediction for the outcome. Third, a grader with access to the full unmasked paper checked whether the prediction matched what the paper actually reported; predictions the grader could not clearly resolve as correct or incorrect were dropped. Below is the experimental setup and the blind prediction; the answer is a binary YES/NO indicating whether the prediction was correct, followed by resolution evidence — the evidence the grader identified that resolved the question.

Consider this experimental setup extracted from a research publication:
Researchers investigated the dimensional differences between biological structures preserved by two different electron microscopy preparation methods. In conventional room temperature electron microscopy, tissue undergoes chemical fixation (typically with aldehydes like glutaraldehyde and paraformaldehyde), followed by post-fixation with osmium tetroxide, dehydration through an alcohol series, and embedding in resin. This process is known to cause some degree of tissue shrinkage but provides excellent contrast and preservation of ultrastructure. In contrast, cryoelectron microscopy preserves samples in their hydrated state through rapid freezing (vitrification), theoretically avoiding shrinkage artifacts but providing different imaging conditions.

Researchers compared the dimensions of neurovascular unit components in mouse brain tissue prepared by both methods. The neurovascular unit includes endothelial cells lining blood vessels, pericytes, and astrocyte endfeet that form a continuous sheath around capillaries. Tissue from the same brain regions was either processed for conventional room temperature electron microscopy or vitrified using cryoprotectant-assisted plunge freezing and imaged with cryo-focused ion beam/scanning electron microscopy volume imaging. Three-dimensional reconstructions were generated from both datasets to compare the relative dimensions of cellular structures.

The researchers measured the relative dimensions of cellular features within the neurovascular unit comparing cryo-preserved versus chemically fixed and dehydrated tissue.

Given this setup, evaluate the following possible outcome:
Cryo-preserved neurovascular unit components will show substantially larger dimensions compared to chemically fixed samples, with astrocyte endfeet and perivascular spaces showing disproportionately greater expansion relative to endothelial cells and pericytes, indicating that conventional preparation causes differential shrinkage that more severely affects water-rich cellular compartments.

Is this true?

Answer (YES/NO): NO